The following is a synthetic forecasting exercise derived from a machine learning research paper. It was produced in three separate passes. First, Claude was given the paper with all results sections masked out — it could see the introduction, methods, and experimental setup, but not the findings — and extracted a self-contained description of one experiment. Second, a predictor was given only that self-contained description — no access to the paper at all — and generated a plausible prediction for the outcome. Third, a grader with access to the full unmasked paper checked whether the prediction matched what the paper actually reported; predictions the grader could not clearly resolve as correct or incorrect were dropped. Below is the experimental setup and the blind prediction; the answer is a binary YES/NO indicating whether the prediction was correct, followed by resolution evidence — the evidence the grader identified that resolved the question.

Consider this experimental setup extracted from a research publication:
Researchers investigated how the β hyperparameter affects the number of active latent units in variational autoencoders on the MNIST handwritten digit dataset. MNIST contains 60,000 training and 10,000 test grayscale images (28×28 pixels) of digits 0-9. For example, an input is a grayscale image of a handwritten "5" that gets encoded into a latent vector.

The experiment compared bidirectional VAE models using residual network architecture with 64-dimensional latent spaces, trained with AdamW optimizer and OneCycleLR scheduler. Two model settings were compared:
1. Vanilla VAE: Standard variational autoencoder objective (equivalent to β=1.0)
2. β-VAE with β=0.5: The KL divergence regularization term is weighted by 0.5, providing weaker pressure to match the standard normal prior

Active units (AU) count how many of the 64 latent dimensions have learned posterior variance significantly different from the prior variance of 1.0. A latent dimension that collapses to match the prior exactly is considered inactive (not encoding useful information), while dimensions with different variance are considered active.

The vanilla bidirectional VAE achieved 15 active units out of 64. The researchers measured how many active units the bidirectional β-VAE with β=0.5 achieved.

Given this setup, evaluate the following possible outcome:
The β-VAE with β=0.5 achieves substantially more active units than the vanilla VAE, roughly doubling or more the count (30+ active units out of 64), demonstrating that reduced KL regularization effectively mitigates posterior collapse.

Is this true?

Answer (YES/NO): NO